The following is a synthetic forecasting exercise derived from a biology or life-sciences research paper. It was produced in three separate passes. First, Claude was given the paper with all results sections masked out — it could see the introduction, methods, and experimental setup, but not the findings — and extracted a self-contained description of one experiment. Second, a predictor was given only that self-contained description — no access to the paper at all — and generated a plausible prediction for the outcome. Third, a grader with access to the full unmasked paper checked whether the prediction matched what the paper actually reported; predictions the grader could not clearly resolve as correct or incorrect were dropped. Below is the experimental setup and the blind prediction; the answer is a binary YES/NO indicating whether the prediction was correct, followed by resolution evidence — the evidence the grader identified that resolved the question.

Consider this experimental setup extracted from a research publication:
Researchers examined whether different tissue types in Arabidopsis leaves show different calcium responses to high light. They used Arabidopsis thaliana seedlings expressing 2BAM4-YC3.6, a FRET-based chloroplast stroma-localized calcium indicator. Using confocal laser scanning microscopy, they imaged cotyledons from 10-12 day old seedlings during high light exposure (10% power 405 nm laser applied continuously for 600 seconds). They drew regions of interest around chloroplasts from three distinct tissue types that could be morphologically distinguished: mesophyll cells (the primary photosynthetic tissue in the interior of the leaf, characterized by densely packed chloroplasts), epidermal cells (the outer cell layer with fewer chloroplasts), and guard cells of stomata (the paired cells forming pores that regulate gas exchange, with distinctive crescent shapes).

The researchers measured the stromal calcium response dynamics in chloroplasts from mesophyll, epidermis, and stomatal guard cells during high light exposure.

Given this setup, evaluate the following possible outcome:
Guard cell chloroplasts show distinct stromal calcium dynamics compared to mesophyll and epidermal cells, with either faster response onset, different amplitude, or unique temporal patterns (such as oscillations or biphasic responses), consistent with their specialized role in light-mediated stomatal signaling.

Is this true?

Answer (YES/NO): NO